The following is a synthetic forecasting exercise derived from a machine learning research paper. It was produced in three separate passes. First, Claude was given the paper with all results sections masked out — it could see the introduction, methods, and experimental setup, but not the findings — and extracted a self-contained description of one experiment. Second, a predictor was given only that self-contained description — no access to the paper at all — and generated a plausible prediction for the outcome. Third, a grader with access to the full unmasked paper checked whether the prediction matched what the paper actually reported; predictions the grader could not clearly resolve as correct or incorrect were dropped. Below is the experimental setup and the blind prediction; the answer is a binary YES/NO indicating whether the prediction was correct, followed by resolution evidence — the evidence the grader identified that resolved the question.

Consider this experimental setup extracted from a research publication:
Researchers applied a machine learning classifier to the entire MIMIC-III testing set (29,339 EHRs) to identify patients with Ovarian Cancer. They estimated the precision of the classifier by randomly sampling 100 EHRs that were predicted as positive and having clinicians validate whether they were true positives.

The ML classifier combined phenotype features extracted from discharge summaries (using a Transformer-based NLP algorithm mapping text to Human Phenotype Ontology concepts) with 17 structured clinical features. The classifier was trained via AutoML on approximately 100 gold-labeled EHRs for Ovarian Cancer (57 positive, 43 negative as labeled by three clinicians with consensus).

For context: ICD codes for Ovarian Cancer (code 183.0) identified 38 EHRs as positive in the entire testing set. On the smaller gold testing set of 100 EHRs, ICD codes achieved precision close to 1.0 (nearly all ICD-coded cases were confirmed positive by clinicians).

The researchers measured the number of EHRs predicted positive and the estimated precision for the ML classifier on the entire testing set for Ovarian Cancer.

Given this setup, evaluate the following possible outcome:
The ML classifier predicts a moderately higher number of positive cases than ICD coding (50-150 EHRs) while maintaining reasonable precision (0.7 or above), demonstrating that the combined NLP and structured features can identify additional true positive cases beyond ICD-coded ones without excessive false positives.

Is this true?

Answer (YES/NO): NO